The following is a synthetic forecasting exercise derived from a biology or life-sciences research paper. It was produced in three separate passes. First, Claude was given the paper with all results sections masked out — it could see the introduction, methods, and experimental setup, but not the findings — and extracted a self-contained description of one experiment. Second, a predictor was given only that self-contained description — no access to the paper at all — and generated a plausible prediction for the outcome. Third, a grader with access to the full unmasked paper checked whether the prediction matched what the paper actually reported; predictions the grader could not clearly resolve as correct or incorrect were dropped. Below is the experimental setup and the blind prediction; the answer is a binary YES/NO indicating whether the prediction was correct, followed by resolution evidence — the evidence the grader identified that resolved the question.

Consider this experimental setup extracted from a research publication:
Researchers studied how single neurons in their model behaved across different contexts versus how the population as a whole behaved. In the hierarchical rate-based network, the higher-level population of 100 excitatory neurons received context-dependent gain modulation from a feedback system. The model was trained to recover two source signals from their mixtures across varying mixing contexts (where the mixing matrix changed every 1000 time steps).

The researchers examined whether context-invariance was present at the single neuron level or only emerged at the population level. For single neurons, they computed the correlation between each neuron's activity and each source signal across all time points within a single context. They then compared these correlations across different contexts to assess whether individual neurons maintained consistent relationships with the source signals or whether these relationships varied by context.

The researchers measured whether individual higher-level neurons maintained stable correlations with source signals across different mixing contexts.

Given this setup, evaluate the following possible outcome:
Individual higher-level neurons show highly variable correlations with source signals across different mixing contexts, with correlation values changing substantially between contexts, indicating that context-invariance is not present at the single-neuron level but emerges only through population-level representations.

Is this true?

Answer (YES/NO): YES